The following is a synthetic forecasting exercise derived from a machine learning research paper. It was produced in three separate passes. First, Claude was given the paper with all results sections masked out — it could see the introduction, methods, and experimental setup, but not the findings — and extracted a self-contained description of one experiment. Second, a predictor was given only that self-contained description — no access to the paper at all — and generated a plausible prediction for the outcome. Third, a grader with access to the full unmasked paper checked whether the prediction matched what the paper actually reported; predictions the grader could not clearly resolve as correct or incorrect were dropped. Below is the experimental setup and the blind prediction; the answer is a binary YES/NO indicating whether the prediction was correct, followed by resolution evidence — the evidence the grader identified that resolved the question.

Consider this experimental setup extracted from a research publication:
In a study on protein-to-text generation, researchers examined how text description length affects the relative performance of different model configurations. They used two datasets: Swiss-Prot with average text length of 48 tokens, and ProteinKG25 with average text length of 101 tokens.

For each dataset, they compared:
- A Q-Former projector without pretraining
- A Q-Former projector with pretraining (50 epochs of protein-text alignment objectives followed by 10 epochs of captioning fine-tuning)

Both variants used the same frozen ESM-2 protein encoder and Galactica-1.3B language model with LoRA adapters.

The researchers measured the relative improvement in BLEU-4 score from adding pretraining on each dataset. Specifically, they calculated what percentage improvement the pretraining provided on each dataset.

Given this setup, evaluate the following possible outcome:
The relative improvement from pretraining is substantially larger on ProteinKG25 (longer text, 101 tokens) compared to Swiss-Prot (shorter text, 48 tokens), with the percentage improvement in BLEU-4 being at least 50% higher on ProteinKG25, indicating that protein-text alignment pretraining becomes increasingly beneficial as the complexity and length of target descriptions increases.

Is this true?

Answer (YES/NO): NO